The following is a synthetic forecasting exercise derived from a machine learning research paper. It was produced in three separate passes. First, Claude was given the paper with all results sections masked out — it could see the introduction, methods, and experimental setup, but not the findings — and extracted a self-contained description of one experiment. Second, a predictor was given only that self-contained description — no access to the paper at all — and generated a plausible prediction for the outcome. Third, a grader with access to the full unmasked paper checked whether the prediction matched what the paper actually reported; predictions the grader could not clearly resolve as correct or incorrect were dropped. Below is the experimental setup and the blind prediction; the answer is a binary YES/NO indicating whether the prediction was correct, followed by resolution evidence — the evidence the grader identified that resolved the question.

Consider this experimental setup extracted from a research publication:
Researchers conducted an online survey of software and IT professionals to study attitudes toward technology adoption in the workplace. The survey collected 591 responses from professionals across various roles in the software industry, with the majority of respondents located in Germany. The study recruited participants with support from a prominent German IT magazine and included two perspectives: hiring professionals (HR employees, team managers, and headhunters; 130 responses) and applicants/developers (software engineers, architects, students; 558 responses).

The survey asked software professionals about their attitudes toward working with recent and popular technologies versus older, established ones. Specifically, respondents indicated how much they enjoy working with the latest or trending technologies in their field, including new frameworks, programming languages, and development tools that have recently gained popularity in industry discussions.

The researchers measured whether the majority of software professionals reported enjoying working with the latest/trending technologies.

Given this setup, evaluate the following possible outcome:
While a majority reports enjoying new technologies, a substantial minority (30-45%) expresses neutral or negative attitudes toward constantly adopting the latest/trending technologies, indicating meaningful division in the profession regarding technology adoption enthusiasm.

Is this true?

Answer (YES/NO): NO